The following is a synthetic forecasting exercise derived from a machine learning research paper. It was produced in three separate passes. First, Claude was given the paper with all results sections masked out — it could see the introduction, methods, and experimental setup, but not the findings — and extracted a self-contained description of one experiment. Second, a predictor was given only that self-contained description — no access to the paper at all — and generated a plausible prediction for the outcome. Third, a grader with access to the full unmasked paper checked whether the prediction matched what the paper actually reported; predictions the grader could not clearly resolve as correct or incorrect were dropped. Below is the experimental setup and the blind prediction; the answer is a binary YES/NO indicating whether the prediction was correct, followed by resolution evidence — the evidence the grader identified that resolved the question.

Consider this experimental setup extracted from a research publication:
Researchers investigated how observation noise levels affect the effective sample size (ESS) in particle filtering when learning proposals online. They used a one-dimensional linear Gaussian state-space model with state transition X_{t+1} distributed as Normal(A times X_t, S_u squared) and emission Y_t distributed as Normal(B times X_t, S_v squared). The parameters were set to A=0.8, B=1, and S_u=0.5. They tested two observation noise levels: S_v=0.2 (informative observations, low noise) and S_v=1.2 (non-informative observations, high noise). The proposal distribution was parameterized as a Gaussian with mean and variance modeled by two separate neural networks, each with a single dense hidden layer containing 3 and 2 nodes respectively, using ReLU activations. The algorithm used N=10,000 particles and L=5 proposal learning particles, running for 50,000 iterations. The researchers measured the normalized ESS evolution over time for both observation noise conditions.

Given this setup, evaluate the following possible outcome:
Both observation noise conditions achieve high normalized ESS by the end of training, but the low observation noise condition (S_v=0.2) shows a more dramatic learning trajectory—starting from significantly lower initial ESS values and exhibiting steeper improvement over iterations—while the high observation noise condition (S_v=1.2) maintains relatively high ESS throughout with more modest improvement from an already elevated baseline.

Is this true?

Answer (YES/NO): YES